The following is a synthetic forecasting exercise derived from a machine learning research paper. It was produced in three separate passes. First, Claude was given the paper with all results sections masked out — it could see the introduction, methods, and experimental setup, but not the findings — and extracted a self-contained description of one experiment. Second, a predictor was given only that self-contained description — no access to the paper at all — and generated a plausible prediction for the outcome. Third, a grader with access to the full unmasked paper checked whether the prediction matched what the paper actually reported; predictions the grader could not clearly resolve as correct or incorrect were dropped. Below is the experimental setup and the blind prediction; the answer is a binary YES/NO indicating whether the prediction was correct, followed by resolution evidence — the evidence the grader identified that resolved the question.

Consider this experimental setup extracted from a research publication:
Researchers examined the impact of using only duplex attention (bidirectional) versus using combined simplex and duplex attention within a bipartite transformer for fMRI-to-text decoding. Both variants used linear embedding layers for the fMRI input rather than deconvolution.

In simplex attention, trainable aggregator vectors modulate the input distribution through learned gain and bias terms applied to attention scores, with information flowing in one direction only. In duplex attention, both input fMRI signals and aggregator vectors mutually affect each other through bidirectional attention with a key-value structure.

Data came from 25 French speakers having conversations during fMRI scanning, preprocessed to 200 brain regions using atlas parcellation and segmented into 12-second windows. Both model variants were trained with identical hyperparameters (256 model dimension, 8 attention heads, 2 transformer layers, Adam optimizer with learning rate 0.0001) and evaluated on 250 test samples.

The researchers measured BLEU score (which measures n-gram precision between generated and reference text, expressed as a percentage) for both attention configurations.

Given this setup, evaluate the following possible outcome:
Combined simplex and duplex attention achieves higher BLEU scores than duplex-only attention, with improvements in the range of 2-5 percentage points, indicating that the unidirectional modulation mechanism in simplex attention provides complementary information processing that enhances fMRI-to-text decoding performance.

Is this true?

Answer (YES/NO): NO